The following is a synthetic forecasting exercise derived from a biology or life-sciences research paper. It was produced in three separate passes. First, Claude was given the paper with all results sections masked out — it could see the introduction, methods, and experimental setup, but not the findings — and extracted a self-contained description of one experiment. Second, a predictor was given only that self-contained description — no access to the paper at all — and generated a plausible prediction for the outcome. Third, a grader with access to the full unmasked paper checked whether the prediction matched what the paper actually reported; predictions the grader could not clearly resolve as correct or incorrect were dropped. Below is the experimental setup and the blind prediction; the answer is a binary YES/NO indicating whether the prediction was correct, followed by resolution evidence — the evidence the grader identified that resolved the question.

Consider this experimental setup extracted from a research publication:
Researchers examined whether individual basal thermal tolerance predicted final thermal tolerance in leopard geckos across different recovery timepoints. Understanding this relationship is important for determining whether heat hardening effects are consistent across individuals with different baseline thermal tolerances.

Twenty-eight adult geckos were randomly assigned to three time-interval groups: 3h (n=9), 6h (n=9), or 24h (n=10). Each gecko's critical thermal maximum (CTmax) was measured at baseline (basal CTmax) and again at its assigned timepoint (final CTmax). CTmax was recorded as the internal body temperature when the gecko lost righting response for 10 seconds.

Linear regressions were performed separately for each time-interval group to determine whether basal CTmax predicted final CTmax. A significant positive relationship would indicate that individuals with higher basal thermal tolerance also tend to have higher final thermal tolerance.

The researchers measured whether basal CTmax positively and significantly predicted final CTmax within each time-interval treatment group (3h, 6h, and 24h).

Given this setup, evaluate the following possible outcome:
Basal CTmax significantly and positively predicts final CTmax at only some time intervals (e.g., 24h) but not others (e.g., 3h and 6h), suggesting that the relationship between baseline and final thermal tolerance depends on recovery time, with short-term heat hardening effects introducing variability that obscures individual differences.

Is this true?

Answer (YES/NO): NO